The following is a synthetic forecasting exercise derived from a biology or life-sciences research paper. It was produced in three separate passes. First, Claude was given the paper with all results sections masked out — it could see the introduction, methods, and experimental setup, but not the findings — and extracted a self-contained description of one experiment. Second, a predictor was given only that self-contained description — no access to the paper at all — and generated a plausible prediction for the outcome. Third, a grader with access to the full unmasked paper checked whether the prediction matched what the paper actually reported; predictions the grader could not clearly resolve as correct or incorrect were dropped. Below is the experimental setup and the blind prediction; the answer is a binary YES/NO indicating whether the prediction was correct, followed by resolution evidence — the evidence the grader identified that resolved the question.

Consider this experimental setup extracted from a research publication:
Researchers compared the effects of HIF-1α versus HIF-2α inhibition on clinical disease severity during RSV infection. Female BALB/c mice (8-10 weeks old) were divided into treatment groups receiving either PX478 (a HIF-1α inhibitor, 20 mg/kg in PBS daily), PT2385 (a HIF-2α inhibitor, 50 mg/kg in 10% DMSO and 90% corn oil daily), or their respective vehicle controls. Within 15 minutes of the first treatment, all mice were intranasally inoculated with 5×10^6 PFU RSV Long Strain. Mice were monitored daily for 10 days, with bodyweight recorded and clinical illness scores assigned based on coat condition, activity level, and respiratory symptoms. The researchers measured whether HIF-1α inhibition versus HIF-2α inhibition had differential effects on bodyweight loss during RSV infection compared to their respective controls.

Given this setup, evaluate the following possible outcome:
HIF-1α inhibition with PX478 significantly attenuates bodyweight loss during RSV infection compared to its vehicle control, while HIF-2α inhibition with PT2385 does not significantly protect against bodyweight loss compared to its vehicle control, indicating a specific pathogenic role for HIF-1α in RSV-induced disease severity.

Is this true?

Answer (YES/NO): NO